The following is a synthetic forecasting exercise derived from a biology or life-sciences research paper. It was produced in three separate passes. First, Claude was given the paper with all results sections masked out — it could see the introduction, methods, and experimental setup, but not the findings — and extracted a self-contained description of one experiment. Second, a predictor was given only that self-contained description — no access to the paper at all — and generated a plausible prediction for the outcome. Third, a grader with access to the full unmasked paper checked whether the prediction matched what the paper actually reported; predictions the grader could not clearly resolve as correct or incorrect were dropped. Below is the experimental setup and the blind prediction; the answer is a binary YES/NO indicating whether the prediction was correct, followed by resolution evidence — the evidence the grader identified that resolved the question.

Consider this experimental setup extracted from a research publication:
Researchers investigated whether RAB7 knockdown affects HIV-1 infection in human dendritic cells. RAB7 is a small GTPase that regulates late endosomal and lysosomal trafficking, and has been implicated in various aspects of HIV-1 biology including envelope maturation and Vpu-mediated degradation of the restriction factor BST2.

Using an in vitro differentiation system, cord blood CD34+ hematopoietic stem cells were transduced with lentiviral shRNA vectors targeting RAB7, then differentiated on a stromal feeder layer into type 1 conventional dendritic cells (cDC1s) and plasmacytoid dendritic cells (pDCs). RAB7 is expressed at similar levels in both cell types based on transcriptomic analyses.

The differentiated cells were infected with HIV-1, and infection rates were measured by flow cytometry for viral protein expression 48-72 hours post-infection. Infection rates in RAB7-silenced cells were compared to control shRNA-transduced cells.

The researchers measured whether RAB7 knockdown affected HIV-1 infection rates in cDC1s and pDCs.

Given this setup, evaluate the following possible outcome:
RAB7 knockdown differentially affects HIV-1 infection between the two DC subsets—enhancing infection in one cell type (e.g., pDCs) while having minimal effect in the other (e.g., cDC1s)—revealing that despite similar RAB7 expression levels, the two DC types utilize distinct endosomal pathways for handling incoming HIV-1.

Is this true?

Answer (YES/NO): NO